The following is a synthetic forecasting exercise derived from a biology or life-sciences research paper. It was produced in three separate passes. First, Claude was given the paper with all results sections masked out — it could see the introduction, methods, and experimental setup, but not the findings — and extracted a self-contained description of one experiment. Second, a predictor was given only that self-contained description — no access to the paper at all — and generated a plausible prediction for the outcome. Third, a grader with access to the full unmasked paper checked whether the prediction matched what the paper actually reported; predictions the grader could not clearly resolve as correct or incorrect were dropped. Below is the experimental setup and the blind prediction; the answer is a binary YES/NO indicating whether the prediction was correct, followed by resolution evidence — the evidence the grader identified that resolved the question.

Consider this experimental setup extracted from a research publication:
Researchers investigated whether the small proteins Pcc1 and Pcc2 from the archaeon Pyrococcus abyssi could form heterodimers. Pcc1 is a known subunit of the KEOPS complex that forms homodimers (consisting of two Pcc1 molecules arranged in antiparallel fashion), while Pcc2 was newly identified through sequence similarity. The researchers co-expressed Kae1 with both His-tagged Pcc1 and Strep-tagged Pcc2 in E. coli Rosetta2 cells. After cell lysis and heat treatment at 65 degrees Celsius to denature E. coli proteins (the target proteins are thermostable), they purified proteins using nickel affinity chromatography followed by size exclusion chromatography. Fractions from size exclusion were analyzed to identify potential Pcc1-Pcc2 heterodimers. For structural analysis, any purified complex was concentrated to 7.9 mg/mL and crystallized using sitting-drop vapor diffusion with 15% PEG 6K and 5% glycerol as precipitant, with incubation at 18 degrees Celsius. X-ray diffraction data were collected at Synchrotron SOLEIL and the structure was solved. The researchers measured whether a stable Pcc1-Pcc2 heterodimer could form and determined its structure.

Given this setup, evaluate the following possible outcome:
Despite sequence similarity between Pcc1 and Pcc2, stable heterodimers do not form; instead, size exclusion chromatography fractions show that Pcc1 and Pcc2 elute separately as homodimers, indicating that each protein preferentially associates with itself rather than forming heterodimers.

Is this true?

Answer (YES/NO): NO